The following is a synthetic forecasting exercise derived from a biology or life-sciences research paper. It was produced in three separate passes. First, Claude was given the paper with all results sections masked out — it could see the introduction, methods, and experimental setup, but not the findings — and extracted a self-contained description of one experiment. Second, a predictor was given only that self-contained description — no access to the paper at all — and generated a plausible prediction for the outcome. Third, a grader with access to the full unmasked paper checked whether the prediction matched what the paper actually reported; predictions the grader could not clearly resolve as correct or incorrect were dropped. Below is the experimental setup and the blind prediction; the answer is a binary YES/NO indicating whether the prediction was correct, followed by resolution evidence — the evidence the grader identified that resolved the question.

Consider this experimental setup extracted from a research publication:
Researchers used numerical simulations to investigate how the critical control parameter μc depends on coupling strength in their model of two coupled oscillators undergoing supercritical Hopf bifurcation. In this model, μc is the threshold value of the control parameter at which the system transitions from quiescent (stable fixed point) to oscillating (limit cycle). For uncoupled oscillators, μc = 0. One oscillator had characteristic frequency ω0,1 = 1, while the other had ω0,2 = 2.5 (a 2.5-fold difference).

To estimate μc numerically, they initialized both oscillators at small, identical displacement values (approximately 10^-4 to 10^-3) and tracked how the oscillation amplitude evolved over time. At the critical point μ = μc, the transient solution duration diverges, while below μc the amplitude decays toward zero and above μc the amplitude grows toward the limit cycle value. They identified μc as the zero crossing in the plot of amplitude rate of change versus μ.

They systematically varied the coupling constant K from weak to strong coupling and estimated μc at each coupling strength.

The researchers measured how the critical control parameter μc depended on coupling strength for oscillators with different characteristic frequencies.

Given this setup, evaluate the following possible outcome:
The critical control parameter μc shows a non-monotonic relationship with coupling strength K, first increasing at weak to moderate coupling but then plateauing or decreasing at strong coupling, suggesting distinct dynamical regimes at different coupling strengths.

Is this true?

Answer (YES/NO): YES